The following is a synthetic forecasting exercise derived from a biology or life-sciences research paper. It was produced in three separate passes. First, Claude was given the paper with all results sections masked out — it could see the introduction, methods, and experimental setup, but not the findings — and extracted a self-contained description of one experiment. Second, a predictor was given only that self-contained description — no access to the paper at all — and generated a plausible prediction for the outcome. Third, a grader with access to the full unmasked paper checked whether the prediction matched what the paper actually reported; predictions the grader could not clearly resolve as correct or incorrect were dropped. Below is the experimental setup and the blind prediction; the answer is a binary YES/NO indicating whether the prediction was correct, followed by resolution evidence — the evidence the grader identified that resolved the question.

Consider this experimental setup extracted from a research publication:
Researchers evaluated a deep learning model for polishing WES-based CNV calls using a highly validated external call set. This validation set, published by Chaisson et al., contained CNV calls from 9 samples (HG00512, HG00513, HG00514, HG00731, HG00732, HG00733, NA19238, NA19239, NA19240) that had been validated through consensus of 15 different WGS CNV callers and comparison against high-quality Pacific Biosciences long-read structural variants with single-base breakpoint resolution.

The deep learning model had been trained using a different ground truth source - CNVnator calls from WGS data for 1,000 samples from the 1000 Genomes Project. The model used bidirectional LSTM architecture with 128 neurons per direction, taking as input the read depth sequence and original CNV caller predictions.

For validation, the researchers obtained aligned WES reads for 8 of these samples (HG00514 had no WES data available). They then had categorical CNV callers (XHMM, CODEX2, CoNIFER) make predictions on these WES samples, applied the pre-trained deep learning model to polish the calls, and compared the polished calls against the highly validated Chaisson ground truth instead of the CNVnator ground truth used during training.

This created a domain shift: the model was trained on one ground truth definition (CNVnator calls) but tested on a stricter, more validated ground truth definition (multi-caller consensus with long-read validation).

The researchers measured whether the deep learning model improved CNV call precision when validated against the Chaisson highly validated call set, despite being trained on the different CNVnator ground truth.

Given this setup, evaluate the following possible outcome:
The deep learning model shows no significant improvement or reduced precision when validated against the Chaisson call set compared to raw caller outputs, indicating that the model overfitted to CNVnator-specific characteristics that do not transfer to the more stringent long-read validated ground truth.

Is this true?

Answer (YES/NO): NO